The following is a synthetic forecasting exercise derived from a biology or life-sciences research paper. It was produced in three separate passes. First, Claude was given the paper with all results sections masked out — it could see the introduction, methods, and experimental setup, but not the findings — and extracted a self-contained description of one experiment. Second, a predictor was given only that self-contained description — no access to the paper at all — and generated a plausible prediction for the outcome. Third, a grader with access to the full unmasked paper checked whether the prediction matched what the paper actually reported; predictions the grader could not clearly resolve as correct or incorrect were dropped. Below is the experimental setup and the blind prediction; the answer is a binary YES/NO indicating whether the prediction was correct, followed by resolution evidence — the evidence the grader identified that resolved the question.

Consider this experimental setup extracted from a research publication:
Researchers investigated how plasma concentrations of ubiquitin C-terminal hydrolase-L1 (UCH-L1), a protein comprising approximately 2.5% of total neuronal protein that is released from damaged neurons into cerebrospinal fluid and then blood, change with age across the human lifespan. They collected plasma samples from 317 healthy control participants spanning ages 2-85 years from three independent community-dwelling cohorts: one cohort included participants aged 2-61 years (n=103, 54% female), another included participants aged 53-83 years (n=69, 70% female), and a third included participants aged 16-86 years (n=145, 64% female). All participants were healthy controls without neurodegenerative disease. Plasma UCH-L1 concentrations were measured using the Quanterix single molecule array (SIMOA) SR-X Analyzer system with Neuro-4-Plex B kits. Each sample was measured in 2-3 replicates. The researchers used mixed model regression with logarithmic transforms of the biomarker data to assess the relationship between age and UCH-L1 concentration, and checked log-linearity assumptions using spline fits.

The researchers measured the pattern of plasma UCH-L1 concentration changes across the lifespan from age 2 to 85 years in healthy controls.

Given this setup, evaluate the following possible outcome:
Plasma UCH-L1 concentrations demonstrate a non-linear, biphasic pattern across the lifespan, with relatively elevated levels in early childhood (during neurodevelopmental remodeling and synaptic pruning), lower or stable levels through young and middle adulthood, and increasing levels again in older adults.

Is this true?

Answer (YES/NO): NO